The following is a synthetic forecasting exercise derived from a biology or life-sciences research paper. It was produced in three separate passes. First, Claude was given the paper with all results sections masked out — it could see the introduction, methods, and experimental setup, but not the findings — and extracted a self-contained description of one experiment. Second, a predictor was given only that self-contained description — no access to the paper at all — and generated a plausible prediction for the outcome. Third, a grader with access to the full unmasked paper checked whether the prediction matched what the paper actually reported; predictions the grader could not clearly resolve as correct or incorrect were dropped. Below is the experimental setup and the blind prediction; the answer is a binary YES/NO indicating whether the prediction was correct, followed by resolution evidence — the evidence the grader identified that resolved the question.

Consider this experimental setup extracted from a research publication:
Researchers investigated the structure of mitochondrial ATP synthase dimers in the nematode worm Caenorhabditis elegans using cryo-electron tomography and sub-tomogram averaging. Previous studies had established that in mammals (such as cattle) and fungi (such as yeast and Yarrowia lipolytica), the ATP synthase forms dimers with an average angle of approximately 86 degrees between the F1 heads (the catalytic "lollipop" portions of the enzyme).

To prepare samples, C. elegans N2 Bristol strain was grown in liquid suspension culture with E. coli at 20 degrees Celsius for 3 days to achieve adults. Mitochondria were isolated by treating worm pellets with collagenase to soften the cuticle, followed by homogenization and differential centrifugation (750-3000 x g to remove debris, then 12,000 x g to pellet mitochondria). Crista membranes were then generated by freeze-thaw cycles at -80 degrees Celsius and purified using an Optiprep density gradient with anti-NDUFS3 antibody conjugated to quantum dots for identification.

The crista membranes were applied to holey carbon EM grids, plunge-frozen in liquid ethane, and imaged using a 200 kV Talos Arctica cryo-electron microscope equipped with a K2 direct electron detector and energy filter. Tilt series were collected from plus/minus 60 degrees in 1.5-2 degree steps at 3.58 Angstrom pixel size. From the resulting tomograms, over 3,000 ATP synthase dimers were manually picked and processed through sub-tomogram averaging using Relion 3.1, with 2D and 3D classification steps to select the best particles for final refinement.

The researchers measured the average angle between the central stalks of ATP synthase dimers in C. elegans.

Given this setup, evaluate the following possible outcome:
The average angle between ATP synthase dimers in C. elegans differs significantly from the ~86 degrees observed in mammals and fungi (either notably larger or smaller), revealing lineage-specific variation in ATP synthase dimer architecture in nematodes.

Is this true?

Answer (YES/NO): YES